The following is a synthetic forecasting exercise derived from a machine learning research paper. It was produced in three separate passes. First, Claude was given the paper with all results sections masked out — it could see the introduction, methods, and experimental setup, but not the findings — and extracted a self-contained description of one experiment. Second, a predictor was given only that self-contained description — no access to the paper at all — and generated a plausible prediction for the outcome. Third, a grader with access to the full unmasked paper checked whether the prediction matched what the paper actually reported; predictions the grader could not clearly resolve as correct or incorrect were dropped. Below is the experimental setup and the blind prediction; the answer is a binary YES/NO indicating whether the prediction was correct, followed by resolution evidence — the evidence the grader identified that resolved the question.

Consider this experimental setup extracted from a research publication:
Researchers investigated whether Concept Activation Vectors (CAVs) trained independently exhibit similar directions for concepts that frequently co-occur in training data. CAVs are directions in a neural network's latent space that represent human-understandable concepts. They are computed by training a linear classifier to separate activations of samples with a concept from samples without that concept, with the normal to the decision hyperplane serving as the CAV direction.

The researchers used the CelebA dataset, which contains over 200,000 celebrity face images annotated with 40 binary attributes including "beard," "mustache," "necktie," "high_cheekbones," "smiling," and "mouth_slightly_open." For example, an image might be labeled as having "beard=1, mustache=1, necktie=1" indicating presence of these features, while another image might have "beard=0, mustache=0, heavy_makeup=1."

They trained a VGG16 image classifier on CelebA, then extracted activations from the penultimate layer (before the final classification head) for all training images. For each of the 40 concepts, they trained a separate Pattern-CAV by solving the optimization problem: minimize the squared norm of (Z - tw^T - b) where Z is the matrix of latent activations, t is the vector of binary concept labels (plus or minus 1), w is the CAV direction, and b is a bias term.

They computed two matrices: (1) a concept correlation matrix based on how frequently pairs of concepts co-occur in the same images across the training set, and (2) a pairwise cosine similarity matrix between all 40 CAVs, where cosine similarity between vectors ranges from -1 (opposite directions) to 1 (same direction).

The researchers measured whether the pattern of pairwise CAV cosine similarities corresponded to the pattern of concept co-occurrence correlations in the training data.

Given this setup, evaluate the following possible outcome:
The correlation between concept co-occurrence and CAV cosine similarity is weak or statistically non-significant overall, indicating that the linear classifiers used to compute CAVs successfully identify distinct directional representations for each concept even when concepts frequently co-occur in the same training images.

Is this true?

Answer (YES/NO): NO